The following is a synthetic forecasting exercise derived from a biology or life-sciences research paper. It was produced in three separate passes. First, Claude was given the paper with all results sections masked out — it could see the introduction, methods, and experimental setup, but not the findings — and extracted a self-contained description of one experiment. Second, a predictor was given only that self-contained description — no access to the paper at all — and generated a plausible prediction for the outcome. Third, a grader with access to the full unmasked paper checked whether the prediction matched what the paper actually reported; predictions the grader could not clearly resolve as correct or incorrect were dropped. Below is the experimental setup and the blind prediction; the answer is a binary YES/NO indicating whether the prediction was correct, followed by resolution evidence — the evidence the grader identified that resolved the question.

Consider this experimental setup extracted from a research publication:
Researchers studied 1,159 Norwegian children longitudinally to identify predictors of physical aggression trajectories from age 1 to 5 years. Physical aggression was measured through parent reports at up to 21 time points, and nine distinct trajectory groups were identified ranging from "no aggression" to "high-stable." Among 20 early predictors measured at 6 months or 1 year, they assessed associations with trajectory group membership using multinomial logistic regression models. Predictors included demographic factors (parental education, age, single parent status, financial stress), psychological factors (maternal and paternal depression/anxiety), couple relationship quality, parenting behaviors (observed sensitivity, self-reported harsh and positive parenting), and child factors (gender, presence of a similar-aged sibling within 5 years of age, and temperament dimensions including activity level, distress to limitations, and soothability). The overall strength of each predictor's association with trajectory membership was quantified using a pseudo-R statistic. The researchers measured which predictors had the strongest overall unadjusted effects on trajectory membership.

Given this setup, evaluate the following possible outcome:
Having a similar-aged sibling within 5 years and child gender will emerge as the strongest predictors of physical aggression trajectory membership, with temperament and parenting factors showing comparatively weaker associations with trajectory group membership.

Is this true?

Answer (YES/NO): YES